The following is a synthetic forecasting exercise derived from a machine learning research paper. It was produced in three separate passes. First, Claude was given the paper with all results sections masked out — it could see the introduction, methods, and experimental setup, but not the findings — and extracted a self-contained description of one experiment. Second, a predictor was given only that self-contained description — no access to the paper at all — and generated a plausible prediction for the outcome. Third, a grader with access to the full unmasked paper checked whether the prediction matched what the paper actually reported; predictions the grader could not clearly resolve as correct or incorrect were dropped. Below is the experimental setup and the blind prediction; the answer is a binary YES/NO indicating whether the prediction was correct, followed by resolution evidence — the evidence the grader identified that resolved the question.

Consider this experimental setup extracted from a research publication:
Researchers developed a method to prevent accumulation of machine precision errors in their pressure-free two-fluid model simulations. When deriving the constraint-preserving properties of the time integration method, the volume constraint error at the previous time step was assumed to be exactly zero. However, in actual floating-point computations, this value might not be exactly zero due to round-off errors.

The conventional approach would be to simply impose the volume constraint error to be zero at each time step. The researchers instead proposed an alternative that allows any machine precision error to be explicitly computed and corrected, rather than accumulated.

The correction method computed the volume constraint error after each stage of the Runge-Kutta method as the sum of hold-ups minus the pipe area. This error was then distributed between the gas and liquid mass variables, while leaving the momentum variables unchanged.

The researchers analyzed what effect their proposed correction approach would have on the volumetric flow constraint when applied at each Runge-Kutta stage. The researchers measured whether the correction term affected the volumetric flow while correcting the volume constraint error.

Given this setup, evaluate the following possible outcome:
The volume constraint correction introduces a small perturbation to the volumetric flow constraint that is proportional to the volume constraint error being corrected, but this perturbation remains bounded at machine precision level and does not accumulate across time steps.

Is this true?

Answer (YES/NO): NO